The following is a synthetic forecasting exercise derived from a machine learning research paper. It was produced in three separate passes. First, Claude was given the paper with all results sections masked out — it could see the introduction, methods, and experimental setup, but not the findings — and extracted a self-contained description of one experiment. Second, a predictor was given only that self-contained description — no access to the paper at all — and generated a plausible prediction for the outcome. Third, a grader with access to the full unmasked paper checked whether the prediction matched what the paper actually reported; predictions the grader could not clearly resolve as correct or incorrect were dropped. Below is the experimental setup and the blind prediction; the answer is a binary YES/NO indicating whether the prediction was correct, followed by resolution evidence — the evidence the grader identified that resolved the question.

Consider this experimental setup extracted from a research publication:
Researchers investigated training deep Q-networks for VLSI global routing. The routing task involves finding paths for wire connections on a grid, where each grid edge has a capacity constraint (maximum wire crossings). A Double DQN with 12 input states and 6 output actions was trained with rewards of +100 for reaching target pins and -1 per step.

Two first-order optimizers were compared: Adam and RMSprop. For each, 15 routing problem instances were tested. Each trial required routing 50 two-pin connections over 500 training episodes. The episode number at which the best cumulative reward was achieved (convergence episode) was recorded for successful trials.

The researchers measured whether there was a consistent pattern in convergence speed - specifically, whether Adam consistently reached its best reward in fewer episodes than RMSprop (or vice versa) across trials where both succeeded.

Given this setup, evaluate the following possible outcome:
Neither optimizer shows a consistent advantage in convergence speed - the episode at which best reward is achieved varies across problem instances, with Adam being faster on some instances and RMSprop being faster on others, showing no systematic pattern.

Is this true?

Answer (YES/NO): YES